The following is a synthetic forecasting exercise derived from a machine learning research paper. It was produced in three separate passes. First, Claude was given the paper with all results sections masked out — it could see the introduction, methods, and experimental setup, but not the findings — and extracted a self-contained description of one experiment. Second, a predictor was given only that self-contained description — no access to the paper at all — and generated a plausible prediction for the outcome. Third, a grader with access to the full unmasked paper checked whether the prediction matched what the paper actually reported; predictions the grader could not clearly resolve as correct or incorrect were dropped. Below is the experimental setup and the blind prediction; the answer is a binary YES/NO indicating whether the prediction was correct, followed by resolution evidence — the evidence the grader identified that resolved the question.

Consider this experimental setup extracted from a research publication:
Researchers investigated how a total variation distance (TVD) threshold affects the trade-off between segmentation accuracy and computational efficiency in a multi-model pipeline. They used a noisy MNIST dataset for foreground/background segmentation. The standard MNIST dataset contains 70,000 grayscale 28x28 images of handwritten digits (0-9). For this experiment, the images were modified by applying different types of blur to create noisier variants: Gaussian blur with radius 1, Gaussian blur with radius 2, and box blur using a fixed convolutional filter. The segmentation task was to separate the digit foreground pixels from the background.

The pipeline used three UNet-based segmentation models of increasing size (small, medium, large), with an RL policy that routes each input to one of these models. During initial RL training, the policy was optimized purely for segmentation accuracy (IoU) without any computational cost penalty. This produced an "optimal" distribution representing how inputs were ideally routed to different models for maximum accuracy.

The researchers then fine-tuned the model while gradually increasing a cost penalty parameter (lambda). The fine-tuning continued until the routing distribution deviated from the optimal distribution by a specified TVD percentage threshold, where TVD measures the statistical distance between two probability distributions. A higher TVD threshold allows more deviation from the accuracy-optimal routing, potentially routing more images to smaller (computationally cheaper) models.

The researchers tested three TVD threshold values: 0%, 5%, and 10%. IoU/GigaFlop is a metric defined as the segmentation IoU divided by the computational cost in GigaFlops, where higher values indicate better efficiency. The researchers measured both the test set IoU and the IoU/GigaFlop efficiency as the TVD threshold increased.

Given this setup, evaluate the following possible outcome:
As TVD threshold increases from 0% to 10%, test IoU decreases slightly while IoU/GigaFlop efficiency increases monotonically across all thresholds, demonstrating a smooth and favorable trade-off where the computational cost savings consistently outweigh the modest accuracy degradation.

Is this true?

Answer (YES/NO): YES